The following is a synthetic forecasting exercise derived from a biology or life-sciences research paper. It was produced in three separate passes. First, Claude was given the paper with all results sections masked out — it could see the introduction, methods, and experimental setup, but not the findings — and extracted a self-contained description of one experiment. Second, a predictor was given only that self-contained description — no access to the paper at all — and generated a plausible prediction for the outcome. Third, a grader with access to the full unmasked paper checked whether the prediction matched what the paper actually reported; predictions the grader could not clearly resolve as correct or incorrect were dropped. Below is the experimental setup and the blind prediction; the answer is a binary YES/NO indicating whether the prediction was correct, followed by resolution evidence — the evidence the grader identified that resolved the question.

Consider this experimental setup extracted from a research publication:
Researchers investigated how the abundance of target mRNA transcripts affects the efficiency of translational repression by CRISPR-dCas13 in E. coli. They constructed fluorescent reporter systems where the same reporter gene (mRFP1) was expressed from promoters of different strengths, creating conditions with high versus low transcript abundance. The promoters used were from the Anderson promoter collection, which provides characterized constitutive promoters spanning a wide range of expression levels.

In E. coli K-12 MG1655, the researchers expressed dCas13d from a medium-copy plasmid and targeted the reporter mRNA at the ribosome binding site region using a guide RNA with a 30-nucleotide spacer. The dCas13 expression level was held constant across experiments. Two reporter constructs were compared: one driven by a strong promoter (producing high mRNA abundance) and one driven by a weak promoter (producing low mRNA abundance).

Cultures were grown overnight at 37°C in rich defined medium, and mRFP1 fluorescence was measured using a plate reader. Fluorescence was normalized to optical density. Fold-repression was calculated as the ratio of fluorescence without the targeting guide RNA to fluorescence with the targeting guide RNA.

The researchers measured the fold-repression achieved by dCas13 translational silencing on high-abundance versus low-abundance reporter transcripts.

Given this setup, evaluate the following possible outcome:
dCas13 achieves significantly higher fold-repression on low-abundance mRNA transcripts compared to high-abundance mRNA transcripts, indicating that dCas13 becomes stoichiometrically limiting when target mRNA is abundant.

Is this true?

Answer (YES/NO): NO